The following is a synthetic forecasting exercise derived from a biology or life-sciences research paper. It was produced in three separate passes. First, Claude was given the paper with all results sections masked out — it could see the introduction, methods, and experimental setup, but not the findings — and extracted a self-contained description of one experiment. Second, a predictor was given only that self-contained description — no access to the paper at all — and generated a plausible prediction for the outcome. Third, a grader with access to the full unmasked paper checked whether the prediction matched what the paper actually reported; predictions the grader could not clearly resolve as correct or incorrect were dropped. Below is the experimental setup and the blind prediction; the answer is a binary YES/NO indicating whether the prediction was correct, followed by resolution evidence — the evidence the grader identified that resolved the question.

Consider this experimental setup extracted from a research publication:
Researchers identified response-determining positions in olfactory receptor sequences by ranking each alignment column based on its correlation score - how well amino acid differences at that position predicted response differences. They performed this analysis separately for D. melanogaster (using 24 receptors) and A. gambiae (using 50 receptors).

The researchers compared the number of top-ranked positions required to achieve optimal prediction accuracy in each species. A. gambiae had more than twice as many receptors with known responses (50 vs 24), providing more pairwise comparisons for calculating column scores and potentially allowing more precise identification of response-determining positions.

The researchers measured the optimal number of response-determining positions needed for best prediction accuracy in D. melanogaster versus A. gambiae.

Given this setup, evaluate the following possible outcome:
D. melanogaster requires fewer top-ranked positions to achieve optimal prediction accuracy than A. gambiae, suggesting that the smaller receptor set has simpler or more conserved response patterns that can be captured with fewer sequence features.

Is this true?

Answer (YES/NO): NO